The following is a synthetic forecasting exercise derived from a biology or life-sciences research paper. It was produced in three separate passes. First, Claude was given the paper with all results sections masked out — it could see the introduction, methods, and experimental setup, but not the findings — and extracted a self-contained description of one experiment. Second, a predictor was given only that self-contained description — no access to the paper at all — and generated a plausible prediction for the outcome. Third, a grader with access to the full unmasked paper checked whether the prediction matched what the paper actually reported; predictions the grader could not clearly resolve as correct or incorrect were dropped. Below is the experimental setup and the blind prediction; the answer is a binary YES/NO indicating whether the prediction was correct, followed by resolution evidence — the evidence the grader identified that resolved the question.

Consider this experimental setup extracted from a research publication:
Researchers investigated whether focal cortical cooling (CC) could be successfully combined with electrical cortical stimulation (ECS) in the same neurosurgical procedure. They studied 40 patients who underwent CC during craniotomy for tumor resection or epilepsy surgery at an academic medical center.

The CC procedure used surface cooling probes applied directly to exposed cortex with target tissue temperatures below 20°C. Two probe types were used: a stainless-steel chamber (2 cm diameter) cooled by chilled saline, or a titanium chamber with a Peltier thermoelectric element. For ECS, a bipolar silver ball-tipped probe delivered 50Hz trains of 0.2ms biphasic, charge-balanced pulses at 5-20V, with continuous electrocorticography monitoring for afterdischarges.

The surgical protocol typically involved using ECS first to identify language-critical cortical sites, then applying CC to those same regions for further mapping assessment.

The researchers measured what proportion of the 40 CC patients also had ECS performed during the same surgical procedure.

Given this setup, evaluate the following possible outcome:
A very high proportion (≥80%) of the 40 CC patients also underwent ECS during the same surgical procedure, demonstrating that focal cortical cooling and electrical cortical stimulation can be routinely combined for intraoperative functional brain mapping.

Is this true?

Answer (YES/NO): YES